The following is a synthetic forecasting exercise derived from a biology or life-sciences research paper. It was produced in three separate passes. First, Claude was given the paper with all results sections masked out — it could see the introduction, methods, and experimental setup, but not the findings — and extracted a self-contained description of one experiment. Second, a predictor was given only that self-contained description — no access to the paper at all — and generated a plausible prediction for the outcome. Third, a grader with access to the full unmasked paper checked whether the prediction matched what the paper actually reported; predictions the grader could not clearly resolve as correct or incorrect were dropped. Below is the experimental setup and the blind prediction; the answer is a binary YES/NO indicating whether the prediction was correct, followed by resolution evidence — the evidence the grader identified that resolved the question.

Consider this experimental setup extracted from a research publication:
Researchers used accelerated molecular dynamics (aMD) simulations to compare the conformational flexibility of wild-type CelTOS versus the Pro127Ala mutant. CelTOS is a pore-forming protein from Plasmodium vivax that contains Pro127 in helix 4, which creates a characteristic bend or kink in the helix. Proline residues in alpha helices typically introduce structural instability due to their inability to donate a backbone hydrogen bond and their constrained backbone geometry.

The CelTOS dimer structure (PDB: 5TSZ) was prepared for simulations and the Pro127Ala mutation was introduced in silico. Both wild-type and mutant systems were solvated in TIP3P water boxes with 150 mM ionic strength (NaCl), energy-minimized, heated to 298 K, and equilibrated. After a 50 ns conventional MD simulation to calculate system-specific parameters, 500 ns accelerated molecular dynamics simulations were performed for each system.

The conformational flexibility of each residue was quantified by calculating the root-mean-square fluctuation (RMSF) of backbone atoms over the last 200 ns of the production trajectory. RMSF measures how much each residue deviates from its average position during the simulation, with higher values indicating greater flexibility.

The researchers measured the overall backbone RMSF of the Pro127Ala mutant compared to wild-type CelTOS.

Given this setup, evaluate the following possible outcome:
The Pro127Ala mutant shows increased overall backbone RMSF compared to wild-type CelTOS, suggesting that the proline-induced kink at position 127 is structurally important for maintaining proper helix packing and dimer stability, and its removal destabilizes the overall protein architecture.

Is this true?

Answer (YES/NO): NO